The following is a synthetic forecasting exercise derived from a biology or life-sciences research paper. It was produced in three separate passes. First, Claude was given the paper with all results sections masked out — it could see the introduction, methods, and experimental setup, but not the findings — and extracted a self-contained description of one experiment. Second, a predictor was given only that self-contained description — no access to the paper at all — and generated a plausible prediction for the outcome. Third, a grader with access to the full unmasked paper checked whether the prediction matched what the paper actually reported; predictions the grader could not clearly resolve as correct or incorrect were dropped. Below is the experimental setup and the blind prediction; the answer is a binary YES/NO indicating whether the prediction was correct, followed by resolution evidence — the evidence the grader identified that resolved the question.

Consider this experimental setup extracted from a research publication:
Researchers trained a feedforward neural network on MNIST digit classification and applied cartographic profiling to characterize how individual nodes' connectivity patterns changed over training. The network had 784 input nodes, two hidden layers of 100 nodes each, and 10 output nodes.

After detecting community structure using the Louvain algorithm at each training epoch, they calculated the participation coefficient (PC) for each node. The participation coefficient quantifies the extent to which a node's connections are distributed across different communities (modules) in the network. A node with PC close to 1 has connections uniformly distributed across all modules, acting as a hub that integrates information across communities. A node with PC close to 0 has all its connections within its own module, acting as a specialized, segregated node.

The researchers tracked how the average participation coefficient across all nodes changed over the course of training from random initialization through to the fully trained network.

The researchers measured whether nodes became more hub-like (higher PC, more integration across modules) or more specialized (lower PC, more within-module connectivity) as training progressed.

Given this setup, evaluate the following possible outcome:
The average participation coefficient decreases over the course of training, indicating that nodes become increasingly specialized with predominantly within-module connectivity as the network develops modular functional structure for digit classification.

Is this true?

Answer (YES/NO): YES